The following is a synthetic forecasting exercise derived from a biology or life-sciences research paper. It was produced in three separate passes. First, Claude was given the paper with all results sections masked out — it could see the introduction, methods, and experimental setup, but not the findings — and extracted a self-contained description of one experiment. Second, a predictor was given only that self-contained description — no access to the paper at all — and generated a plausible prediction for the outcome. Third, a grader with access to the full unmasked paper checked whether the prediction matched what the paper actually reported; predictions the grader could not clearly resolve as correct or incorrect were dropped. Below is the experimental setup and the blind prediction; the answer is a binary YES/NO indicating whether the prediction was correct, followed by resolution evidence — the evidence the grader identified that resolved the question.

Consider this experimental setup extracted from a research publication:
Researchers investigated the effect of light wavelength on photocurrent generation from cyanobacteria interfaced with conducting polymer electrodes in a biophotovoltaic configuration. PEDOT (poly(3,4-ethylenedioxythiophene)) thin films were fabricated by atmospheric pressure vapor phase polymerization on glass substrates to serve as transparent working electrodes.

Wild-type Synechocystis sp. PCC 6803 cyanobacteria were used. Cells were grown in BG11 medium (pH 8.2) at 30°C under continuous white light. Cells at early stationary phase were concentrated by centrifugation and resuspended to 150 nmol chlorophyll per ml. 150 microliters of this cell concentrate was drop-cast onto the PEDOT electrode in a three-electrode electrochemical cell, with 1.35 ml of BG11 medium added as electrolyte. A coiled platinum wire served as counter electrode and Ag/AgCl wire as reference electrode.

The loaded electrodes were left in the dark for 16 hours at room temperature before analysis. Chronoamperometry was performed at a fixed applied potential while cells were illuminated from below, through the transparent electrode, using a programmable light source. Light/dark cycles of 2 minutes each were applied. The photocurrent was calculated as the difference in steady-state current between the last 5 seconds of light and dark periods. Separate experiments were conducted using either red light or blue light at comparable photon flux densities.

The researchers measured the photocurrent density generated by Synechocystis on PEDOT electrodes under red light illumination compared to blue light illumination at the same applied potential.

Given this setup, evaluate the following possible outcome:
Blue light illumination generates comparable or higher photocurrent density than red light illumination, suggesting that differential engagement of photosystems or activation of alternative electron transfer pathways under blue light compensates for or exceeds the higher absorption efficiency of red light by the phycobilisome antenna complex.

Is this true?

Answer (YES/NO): YES